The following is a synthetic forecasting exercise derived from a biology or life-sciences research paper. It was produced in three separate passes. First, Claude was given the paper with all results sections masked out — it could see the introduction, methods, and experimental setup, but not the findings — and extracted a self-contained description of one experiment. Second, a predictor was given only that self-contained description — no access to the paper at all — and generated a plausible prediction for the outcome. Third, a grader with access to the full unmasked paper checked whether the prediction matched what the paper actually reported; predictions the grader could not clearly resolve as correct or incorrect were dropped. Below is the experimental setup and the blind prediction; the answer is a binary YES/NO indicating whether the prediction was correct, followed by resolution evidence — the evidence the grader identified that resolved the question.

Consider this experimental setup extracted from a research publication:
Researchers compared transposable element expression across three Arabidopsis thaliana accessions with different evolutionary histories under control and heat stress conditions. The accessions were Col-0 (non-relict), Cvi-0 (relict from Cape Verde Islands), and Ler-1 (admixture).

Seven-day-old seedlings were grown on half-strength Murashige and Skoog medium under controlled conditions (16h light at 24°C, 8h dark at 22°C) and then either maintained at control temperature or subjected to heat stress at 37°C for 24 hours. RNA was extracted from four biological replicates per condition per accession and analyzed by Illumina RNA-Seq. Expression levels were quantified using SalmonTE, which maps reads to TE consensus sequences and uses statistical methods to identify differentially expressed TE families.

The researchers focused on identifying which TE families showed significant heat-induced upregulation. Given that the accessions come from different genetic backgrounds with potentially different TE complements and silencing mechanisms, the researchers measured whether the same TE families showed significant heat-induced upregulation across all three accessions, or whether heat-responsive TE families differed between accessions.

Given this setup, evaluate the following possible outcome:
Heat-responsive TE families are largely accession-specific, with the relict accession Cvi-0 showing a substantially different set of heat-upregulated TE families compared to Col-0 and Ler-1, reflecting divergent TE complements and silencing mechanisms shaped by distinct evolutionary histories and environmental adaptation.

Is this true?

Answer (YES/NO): NO